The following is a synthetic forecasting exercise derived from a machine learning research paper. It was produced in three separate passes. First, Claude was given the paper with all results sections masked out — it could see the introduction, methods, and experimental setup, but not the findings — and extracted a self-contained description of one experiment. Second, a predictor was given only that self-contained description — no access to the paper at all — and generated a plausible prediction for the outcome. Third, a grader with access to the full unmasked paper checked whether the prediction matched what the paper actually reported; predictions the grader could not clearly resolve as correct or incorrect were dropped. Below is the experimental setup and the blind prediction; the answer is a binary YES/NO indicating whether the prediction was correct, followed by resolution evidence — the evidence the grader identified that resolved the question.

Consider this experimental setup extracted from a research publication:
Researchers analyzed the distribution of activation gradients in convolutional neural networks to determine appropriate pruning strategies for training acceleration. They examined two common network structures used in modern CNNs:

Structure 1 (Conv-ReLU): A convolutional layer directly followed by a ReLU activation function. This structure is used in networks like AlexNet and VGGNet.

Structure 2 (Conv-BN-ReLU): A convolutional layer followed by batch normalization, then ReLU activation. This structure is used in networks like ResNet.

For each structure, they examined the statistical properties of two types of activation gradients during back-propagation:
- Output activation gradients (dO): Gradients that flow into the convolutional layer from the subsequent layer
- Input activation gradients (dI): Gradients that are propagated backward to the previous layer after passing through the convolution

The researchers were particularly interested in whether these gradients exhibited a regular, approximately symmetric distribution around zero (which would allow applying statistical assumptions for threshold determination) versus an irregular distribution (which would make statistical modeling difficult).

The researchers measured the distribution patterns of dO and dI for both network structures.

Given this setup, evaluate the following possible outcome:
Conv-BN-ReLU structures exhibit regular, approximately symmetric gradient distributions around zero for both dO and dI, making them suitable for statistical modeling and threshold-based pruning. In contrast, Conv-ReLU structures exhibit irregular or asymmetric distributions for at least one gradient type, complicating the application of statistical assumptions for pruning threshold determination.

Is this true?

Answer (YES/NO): YES